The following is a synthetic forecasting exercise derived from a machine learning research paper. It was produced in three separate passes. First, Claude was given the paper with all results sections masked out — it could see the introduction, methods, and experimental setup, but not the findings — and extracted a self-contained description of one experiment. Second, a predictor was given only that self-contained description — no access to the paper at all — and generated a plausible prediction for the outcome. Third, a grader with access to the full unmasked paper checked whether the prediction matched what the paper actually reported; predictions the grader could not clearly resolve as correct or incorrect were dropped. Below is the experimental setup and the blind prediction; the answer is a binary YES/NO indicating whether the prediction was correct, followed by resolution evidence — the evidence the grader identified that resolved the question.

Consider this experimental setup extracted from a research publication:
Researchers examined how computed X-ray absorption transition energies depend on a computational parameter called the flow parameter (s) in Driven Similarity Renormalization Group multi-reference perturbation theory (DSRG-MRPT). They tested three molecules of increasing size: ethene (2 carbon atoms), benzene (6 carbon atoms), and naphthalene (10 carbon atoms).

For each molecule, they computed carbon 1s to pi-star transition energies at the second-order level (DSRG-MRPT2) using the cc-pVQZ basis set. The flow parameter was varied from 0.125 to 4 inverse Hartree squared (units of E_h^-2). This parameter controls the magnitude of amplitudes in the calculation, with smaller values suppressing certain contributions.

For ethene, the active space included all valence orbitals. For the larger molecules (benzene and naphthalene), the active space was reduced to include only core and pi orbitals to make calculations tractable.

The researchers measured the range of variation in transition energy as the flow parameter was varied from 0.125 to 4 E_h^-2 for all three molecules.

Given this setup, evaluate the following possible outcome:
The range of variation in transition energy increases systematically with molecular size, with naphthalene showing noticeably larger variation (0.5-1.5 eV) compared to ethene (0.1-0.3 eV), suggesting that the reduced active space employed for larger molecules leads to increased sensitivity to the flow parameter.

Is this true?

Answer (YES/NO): NO